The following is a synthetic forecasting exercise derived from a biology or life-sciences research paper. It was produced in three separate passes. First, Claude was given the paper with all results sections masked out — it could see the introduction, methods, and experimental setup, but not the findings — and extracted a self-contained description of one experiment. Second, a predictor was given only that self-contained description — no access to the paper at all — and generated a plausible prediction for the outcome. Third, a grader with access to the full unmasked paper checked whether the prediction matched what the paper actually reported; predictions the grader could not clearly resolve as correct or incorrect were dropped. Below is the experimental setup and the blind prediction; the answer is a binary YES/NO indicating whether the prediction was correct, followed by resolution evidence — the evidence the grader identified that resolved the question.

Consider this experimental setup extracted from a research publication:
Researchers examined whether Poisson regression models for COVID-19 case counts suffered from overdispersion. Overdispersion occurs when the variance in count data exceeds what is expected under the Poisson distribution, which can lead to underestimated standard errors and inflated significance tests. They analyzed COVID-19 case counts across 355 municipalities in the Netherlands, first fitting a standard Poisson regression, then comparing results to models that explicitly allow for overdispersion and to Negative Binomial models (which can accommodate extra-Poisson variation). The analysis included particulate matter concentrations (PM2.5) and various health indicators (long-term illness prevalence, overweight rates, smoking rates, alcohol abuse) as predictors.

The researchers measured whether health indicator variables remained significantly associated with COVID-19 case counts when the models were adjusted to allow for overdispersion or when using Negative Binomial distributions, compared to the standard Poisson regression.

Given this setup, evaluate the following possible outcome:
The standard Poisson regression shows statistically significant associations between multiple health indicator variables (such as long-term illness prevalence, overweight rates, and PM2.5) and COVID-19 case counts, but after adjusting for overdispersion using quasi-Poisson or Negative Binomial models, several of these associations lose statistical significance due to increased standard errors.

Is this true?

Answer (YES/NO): YES